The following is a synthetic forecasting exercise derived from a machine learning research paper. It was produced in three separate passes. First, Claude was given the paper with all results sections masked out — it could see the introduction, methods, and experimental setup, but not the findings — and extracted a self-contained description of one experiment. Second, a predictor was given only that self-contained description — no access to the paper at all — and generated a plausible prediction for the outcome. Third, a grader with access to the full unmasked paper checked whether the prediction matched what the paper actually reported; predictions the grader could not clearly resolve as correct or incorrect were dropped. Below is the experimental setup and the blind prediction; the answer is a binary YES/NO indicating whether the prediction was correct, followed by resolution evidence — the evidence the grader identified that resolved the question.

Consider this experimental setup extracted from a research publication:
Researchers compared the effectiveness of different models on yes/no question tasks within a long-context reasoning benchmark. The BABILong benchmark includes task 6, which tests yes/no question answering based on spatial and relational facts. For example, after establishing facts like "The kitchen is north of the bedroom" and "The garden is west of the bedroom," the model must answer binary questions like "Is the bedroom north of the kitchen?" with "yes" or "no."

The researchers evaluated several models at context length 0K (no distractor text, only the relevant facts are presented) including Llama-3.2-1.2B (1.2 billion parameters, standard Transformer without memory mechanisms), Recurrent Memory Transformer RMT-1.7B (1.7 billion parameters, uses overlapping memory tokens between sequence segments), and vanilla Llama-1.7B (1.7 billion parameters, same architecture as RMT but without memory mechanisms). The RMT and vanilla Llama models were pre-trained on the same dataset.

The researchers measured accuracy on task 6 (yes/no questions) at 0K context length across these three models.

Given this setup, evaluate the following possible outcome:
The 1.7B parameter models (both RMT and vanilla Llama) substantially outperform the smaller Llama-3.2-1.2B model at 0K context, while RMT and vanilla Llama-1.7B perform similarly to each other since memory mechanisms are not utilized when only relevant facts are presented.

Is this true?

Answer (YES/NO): YES